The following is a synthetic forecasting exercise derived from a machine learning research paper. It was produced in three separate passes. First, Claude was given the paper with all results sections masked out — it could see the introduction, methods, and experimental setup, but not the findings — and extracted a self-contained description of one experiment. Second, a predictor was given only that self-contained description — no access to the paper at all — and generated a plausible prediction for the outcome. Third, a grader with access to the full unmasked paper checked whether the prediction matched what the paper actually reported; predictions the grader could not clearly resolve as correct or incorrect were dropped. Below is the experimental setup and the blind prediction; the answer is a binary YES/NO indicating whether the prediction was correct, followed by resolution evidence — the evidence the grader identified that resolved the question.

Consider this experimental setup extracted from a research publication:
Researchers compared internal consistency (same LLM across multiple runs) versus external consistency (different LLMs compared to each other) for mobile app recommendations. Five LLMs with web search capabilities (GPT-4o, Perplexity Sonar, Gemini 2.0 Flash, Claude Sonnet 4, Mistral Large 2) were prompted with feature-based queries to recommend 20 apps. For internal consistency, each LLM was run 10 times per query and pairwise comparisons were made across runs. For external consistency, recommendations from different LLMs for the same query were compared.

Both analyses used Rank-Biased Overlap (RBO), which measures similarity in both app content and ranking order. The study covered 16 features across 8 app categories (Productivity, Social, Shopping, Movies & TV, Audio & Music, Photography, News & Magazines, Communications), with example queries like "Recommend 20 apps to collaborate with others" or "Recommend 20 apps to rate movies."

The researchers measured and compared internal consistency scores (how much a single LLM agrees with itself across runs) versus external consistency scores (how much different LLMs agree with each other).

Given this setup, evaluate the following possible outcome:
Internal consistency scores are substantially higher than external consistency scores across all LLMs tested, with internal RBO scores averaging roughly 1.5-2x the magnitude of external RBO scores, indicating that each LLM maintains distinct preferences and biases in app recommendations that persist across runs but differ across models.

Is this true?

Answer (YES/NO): YES